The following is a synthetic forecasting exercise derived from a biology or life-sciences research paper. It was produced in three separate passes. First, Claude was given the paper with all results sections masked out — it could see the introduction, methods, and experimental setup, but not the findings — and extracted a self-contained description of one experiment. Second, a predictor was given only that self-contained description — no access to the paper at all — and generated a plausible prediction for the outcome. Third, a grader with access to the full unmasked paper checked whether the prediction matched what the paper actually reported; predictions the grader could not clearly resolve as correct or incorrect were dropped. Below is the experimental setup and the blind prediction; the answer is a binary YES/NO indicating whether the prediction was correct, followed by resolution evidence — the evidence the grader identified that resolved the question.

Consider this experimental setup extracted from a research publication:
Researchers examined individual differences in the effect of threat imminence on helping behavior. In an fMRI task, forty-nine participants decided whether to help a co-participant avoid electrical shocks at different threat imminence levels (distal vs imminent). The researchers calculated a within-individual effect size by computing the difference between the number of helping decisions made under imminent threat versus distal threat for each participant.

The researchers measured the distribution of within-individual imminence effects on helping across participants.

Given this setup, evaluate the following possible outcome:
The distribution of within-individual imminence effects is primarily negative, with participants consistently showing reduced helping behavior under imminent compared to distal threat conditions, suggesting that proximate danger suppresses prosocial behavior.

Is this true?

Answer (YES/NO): NO